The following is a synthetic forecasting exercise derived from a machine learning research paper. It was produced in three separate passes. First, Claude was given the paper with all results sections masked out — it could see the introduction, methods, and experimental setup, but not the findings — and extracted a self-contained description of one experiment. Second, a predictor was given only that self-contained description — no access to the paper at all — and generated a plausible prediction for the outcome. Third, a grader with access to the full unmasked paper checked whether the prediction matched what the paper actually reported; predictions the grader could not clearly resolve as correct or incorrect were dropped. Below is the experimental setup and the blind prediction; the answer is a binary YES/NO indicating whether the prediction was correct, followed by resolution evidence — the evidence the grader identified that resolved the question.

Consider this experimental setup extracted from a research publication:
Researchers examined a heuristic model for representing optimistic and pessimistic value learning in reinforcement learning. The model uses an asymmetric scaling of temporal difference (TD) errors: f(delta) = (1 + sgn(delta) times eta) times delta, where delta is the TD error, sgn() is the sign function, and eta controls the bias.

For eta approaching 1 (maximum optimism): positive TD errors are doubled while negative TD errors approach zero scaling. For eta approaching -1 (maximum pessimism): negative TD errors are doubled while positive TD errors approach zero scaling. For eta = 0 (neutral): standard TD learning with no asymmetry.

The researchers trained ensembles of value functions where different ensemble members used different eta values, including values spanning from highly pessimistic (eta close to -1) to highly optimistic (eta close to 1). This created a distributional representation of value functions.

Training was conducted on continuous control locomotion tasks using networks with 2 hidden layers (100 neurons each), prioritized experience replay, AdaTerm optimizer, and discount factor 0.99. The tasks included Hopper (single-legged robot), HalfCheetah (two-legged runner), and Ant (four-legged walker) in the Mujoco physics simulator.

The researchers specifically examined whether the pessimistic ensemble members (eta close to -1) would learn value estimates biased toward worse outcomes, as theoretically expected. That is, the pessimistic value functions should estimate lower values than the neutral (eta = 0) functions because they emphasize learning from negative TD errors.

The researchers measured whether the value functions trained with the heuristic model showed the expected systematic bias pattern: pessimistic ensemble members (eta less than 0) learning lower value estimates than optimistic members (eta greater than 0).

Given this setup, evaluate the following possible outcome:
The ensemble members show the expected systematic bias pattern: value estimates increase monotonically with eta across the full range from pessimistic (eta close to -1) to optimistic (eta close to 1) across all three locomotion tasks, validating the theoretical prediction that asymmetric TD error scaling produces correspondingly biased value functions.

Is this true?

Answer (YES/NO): NO